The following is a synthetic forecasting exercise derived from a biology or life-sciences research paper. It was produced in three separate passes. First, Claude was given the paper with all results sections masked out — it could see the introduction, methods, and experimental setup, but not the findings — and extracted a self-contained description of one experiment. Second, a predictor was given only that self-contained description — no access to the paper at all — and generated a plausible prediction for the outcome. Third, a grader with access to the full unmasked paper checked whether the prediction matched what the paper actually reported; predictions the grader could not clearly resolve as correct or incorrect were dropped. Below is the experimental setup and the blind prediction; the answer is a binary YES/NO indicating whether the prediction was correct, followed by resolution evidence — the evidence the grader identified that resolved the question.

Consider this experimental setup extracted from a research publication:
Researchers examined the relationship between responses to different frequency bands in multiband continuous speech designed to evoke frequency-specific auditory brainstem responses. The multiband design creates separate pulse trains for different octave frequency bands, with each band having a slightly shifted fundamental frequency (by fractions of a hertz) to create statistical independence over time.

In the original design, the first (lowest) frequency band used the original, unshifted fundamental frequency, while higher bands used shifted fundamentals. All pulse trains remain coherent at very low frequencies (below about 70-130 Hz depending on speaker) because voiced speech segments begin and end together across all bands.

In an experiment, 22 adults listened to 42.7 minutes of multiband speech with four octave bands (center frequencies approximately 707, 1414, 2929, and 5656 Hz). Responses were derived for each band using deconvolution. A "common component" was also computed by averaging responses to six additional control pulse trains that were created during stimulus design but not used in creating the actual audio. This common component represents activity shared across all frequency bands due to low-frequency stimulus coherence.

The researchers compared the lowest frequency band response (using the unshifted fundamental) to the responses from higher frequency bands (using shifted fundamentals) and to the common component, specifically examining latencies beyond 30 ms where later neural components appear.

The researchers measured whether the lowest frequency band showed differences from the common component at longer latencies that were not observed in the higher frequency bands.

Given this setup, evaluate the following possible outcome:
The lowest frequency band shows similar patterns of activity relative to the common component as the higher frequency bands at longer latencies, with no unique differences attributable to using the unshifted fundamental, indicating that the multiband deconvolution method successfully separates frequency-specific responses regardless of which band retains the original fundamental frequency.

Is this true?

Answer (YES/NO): NO